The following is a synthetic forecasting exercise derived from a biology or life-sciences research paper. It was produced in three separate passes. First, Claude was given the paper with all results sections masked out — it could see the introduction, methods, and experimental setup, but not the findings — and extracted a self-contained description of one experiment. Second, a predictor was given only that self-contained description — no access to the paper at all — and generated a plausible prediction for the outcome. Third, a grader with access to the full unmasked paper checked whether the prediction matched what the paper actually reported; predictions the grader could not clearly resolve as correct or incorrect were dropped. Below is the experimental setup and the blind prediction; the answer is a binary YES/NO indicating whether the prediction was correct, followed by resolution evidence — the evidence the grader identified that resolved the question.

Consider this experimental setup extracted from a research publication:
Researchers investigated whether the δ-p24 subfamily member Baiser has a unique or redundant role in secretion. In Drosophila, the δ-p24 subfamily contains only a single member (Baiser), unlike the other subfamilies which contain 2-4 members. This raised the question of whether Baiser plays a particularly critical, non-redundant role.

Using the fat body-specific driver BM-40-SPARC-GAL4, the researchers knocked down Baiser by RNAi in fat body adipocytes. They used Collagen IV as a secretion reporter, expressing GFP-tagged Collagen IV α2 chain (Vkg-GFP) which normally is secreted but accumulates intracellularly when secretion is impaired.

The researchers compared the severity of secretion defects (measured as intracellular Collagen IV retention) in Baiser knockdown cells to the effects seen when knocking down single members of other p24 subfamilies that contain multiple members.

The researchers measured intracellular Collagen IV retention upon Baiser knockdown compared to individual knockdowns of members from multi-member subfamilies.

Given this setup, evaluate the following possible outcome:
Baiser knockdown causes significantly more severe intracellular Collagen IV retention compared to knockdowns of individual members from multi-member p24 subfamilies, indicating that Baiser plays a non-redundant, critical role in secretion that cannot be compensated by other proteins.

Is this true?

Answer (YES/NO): YES